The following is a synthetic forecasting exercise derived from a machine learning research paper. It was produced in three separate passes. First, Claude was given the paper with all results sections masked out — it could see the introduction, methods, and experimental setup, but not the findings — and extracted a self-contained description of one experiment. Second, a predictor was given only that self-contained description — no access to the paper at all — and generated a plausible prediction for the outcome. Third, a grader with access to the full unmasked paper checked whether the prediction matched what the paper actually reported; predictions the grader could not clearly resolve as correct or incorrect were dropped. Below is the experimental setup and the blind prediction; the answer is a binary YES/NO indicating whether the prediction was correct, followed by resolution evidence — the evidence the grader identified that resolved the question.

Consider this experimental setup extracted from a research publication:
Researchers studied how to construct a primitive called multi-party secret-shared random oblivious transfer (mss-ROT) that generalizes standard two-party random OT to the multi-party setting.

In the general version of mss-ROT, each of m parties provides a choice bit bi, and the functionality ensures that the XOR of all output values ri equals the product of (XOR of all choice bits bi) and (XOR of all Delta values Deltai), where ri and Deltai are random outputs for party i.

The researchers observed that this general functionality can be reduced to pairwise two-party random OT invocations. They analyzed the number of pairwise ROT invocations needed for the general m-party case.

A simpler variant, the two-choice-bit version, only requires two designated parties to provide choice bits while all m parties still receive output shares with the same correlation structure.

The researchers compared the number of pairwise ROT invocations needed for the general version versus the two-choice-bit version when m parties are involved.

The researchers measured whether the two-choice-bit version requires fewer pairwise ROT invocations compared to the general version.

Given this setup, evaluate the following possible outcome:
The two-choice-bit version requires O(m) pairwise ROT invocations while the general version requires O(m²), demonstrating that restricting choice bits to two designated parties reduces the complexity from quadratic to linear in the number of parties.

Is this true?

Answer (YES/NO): YES